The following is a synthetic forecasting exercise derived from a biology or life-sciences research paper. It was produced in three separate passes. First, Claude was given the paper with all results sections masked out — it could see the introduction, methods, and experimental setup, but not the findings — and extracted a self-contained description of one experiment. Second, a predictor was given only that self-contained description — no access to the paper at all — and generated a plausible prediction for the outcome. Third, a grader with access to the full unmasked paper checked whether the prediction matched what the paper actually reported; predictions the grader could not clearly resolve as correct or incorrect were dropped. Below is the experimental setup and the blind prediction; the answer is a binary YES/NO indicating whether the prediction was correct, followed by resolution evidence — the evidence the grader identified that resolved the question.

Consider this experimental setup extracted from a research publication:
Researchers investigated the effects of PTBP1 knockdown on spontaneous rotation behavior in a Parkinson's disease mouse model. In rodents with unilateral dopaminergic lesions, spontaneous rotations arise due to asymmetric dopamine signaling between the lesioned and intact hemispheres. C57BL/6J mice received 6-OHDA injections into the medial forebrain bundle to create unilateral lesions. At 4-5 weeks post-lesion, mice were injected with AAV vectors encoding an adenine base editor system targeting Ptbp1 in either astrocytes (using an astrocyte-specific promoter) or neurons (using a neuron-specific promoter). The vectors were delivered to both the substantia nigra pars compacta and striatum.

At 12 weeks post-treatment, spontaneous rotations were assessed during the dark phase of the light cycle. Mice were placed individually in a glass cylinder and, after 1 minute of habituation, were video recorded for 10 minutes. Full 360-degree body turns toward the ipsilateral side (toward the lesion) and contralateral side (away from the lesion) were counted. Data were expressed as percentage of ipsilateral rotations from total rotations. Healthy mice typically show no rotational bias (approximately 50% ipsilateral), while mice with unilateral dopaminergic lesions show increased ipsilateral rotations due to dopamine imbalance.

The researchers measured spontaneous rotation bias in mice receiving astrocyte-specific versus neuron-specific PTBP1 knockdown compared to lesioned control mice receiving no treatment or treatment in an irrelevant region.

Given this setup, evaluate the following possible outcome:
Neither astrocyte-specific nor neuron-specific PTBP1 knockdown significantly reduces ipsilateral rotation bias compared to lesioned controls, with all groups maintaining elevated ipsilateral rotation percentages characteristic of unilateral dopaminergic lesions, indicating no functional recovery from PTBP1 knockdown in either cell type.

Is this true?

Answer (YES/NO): NO